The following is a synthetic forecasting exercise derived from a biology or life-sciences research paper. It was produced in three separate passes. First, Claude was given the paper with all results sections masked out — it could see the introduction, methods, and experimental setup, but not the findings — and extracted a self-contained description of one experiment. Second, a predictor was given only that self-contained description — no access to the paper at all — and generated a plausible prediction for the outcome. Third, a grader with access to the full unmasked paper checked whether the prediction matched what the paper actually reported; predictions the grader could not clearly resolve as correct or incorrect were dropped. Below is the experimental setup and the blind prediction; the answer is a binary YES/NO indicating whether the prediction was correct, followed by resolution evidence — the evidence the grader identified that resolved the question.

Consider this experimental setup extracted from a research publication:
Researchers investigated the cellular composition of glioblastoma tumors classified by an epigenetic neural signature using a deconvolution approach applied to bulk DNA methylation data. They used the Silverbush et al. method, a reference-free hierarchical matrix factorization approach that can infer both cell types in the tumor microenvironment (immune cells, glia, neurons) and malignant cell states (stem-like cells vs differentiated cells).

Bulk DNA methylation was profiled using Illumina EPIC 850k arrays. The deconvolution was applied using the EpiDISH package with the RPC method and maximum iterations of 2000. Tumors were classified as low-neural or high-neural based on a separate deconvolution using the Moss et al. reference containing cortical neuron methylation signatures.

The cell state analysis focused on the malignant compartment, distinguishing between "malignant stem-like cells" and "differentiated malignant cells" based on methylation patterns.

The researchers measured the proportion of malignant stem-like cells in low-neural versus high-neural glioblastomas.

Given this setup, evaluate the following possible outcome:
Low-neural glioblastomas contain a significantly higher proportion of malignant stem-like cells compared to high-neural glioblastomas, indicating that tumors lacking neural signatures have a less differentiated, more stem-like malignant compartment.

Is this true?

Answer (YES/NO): NO